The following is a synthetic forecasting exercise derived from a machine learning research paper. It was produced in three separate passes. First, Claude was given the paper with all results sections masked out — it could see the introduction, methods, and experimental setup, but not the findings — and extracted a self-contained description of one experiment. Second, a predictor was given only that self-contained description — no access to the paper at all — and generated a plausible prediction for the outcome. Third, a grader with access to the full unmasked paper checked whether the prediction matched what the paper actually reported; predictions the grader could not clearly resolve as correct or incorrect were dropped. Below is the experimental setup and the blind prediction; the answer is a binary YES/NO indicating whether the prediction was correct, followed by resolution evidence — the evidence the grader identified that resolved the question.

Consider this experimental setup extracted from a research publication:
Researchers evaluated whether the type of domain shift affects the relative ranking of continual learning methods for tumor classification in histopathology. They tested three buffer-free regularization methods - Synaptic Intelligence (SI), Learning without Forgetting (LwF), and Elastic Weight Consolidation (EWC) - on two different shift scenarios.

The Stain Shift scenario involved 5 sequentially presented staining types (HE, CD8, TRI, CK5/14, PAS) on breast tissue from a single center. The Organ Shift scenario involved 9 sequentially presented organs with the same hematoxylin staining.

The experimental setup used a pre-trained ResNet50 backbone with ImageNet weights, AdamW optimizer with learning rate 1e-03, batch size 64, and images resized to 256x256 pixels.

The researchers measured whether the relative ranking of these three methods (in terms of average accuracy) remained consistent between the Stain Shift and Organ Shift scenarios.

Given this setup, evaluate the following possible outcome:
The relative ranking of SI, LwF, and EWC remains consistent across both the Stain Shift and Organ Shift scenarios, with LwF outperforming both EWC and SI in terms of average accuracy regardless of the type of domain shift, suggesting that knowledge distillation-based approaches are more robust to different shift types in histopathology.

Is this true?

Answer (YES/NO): NO